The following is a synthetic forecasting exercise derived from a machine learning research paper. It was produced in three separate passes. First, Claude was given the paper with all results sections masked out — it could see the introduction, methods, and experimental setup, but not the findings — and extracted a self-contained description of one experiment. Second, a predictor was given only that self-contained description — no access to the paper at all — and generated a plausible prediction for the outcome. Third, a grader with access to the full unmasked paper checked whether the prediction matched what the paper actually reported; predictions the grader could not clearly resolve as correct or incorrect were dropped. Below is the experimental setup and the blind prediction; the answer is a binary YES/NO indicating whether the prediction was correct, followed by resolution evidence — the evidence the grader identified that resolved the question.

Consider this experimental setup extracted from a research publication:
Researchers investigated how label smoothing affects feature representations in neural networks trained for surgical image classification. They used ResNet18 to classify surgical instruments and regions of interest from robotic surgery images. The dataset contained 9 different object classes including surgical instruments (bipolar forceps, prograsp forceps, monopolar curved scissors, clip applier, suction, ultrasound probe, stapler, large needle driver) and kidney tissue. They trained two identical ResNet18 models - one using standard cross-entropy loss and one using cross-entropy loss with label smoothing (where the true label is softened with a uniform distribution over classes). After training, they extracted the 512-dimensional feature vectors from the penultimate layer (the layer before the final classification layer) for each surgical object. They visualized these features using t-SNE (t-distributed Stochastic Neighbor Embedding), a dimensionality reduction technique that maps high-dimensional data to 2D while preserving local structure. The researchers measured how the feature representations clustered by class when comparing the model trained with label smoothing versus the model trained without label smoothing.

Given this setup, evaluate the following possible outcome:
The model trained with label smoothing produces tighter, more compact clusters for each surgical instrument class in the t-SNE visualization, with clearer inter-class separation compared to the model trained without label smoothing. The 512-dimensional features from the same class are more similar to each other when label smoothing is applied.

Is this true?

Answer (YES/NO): YES